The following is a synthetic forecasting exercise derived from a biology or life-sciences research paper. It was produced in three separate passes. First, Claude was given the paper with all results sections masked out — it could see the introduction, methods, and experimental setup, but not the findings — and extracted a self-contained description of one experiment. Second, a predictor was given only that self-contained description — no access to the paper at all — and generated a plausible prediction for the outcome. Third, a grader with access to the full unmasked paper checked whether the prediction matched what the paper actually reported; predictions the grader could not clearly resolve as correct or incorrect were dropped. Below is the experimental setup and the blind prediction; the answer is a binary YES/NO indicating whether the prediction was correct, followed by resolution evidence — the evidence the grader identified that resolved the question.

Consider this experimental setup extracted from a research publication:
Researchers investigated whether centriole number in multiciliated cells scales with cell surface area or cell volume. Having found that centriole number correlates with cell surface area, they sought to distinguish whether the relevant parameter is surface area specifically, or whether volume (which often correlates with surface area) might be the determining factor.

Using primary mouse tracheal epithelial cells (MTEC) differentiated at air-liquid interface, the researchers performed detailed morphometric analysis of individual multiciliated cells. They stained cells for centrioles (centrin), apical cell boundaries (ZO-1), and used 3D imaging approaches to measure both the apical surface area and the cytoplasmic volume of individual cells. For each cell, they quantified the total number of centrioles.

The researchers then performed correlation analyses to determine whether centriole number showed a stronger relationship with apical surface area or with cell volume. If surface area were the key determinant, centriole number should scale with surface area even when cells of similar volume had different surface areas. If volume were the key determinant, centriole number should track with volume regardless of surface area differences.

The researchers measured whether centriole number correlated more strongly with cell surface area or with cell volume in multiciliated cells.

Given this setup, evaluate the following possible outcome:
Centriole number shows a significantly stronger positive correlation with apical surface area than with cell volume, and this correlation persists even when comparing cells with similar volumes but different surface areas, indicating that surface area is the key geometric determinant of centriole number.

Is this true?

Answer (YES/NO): YES